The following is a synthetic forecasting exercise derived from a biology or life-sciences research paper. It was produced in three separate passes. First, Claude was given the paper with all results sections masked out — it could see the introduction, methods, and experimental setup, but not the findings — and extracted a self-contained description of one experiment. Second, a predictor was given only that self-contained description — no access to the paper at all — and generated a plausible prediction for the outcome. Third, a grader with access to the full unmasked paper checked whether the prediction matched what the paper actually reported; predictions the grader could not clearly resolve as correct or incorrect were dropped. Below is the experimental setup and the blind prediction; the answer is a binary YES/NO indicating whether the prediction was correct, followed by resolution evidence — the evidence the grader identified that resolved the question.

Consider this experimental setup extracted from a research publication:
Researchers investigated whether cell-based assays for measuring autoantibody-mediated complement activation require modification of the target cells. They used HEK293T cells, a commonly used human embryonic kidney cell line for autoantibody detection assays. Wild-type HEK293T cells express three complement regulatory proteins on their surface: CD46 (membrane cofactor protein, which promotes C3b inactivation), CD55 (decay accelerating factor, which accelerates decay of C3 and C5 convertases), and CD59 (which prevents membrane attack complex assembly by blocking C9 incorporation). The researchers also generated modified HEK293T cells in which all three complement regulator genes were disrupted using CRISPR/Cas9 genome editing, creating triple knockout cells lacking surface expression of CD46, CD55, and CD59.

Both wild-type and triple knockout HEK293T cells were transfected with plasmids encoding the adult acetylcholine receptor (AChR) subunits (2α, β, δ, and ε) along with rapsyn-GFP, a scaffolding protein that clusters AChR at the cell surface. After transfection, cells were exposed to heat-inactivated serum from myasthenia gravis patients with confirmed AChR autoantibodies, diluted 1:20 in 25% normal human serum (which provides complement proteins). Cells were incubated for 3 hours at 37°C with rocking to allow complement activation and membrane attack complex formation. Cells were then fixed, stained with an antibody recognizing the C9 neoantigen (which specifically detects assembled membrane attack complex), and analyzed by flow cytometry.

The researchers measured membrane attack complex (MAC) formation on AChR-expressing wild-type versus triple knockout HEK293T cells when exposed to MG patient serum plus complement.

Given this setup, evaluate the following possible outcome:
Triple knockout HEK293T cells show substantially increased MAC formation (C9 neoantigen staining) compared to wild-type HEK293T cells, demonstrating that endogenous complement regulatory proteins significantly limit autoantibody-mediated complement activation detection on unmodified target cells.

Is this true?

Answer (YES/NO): YES